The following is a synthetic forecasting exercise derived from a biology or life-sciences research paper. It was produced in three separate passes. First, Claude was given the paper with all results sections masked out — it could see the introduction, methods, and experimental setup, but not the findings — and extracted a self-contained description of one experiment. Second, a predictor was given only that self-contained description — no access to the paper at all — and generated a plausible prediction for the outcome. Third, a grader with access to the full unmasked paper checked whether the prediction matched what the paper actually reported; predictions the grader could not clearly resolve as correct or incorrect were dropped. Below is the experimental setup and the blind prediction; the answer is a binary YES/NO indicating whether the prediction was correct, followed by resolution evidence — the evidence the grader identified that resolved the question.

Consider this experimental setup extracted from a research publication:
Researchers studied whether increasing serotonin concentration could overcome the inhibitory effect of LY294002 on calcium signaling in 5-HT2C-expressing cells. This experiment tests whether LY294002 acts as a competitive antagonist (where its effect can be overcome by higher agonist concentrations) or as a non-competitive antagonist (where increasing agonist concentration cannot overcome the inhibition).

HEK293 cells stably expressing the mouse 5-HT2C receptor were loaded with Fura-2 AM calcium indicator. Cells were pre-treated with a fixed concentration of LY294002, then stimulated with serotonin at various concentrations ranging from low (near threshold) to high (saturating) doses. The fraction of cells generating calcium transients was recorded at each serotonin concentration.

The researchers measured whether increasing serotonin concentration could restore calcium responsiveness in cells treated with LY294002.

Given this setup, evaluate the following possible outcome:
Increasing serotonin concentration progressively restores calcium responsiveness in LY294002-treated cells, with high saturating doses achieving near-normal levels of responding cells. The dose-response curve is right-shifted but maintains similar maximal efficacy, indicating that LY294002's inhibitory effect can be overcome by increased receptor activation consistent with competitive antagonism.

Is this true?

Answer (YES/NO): YES